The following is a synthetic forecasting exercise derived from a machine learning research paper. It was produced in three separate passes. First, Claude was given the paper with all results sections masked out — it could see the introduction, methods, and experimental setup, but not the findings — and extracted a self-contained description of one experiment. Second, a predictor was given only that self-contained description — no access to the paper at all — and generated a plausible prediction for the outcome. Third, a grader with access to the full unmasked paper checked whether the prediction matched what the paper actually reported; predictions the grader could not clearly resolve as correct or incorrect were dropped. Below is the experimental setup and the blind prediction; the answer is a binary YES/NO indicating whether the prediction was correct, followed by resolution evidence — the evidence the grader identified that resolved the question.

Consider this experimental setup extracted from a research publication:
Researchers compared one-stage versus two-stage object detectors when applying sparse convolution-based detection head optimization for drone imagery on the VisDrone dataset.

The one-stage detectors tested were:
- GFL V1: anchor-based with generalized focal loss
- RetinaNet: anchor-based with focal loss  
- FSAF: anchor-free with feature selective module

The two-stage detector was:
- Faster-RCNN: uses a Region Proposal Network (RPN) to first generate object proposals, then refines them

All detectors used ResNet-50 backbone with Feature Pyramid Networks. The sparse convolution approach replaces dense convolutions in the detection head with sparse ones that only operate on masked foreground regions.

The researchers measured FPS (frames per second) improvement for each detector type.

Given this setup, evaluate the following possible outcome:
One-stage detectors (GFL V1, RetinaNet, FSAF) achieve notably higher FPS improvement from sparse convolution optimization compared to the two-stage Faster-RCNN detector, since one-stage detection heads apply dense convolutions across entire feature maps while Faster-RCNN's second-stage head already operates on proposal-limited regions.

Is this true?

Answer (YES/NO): YES